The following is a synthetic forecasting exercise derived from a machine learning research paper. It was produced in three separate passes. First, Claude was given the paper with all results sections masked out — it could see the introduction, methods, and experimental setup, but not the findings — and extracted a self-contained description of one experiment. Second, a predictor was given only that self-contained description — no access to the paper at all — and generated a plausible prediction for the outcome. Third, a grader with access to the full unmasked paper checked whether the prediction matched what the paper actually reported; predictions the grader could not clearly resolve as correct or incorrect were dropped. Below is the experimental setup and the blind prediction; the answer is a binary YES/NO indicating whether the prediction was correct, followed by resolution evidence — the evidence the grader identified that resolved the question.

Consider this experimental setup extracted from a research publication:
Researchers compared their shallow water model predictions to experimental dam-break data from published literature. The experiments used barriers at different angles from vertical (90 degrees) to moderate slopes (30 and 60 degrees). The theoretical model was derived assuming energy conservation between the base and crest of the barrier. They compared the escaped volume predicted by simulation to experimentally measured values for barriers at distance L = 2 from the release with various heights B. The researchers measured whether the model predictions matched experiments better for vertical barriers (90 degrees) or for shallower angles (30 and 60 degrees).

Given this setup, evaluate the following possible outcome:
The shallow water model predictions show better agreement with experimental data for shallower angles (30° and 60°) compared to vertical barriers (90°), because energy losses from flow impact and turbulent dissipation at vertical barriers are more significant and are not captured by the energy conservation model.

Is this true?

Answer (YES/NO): NO